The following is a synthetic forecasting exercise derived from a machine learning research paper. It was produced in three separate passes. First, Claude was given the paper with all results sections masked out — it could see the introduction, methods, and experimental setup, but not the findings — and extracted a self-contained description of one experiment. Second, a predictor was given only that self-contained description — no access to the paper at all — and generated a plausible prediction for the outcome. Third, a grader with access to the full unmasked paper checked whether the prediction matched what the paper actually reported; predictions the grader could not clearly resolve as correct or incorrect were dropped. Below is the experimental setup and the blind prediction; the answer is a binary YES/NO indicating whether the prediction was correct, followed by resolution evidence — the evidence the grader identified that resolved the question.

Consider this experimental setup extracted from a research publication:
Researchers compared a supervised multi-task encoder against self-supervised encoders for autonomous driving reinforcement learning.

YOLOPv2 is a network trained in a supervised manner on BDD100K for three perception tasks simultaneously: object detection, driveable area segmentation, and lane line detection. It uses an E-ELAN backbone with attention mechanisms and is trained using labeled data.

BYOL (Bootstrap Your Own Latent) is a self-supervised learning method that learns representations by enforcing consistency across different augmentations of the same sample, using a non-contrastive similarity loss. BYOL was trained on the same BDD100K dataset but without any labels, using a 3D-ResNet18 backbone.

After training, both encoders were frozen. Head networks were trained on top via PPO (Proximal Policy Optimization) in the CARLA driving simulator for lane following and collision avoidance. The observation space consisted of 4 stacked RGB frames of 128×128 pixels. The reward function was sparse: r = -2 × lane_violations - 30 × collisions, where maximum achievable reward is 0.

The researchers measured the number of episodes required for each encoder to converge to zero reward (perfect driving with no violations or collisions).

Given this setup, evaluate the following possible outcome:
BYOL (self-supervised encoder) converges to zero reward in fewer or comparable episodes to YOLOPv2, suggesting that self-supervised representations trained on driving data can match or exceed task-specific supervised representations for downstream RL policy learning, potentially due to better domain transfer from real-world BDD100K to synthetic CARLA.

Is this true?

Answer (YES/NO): NO